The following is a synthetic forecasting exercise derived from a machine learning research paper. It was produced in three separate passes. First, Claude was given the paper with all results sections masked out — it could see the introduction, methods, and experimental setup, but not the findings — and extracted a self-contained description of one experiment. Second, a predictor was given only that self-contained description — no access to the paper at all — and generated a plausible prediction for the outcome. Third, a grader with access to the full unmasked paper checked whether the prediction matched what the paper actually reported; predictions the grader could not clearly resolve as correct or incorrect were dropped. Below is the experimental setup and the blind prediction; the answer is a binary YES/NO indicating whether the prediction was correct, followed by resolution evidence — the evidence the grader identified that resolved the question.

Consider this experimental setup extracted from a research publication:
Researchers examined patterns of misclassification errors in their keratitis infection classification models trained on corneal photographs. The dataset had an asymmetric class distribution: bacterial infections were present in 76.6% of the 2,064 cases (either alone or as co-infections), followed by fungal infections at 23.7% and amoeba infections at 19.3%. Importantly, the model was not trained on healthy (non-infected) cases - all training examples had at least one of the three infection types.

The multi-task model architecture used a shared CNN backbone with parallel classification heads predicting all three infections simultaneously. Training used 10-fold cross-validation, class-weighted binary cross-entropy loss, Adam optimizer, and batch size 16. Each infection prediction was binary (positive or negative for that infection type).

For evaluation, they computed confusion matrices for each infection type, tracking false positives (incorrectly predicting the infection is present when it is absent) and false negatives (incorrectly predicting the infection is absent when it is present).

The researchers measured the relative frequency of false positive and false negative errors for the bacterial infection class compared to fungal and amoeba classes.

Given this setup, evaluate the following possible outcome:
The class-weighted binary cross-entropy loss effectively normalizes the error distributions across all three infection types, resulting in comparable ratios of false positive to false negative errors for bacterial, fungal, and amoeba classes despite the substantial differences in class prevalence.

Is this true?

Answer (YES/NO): NO